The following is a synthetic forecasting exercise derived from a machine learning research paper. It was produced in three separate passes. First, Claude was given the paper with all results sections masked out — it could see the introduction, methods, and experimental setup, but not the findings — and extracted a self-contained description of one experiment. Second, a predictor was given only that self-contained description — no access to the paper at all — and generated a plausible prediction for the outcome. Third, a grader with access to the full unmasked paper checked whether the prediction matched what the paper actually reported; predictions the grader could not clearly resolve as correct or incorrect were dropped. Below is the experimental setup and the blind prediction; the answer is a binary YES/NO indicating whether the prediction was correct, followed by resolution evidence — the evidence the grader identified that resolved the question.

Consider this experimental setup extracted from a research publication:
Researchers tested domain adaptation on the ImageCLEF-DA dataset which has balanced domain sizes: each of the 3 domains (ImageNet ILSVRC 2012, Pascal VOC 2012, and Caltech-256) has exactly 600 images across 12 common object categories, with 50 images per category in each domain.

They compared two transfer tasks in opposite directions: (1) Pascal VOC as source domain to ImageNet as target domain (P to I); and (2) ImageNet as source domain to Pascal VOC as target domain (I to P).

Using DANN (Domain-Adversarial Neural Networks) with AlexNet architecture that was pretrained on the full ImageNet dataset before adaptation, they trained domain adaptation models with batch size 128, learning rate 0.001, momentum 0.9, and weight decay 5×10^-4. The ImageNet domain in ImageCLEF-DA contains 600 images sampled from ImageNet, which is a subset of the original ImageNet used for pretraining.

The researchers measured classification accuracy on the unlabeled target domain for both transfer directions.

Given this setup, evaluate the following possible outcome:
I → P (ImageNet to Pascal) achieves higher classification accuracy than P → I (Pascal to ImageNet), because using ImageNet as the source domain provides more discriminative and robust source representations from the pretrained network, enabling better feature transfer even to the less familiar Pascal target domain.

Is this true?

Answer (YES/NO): NO